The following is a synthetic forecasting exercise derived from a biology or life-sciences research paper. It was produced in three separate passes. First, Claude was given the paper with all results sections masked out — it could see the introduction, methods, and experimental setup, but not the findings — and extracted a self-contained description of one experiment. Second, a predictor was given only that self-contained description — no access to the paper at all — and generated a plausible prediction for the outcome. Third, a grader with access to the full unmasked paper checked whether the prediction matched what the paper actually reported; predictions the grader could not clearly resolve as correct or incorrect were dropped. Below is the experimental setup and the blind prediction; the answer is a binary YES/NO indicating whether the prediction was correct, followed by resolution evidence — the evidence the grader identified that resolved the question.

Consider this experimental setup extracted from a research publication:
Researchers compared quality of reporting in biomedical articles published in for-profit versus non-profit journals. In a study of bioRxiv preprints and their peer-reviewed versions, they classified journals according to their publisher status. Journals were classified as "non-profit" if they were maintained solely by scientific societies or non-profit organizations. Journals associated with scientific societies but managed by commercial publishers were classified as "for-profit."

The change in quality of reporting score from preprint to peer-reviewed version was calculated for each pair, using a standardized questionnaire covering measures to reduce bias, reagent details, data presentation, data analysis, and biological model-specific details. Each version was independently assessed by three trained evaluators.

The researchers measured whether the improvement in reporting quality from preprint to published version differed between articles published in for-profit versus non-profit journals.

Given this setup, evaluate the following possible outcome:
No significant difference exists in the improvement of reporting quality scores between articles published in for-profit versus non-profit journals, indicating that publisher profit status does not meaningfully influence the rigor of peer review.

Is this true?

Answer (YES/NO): YES